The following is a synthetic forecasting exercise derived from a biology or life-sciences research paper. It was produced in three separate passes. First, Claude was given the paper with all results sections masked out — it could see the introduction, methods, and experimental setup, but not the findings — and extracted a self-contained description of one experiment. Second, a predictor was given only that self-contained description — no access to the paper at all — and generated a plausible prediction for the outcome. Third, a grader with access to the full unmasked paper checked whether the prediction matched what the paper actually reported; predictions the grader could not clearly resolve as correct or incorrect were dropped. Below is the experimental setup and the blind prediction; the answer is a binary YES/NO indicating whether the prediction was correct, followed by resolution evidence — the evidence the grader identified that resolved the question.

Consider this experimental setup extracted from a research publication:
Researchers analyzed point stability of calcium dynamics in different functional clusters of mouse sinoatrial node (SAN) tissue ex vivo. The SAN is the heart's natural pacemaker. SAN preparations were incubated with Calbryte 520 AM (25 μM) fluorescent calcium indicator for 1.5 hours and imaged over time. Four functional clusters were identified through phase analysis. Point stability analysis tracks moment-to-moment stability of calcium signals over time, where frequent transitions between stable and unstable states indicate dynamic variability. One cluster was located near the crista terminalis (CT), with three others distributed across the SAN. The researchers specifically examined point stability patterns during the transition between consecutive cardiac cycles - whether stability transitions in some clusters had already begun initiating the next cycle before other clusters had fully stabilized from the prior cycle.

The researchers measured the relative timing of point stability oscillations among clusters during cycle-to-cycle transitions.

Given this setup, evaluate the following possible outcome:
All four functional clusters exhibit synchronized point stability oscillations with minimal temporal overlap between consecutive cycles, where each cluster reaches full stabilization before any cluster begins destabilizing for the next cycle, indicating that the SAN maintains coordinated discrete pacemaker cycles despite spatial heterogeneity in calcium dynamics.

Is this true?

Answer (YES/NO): NO